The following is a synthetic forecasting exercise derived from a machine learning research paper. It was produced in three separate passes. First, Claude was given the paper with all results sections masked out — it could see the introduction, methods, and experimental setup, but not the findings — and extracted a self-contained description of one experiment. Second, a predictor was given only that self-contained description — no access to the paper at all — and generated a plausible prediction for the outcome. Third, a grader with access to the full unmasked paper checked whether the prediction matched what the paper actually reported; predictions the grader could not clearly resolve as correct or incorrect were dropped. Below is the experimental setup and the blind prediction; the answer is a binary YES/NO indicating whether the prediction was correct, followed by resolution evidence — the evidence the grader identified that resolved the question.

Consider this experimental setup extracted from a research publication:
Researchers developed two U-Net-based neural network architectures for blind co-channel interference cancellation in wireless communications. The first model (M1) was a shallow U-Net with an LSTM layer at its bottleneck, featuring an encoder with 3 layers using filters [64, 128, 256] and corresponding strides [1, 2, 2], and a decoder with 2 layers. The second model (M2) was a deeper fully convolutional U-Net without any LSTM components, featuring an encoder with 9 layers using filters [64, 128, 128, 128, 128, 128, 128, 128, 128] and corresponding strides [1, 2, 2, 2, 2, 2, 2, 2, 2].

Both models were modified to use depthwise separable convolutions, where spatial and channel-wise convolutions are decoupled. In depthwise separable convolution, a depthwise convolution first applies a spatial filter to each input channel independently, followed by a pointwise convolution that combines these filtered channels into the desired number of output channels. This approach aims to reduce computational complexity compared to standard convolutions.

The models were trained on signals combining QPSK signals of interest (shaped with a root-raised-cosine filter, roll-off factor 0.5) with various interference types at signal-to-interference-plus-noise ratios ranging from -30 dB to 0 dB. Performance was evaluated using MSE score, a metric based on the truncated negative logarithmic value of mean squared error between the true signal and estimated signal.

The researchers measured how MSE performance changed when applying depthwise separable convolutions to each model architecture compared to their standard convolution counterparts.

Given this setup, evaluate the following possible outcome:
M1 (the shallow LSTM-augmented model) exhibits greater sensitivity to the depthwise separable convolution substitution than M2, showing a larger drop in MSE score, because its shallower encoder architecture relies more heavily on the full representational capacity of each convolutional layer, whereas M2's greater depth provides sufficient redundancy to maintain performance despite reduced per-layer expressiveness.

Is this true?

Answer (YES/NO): NO